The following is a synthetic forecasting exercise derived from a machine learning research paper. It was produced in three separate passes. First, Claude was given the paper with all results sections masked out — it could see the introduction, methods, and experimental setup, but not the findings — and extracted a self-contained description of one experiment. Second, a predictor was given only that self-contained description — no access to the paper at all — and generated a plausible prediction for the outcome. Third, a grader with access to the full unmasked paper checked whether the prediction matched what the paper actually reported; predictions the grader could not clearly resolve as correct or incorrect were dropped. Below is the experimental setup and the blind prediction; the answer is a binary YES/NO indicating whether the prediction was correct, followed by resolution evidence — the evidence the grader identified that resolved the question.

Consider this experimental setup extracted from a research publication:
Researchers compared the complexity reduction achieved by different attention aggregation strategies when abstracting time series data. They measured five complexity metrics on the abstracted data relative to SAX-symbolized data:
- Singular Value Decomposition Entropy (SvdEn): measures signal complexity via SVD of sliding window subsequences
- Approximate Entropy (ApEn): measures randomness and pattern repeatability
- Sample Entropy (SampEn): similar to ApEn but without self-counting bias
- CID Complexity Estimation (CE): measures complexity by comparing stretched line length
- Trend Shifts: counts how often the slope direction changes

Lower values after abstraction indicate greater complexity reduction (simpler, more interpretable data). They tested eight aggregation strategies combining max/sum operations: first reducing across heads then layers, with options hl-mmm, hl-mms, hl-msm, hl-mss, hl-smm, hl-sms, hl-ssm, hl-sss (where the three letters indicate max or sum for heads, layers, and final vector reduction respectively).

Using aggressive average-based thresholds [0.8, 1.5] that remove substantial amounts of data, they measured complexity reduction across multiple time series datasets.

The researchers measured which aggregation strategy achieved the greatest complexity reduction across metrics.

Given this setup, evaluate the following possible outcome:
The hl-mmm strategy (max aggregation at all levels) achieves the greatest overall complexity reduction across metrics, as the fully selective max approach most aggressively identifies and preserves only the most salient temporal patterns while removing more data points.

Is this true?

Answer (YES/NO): NO